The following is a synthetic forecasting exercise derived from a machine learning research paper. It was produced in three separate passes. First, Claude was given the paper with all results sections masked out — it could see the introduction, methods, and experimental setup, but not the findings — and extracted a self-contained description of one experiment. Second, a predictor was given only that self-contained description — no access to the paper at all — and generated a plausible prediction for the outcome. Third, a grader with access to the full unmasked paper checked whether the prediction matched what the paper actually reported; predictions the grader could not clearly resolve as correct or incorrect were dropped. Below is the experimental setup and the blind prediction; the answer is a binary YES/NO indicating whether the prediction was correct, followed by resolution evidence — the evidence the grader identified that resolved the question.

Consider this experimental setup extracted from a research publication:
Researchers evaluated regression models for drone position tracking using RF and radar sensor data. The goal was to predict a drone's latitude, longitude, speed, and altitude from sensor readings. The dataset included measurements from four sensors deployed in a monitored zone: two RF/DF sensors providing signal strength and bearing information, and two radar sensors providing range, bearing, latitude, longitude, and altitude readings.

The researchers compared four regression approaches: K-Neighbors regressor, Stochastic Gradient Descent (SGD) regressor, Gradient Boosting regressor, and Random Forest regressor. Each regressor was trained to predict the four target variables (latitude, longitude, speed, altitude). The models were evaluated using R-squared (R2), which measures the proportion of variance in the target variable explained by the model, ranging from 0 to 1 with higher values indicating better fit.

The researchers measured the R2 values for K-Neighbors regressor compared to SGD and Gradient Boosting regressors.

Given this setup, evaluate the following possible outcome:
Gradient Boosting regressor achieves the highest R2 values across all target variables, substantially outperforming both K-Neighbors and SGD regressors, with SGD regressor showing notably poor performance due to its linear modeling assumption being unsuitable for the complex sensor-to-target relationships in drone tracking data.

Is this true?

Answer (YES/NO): NO